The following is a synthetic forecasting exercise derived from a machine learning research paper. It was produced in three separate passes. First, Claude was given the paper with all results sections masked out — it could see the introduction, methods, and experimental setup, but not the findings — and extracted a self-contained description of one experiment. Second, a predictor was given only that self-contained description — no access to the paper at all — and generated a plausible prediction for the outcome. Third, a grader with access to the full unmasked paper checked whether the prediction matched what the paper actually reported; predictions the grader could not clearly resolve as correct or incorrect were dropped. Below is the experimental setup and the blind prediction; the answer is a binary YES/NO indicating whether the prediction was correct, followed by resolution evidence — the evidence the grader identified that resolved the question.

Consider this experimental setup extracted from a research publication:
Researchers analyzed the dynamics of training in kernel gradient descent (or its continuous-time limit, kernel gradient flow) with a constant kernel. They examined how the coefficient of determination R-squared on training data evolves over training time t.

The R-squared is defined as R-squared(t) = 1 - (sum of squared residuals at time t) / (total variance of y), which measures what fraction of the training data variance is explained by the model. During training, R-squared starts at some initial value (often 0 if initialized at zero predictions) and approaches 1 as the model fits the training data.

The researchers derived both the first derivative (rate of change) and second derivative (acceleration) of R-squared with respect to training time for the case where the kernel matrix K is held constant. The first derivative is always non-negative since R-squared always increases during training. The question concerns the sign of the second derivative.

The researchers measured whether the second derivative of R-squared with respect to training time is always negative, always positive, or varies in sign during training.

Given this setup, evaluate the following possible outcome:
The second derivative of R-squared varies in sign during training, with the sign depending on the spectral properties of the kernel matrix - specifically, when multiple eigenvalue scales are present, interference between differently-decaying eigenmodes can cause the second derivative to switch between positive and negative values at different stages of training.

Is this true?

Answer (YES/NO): NO